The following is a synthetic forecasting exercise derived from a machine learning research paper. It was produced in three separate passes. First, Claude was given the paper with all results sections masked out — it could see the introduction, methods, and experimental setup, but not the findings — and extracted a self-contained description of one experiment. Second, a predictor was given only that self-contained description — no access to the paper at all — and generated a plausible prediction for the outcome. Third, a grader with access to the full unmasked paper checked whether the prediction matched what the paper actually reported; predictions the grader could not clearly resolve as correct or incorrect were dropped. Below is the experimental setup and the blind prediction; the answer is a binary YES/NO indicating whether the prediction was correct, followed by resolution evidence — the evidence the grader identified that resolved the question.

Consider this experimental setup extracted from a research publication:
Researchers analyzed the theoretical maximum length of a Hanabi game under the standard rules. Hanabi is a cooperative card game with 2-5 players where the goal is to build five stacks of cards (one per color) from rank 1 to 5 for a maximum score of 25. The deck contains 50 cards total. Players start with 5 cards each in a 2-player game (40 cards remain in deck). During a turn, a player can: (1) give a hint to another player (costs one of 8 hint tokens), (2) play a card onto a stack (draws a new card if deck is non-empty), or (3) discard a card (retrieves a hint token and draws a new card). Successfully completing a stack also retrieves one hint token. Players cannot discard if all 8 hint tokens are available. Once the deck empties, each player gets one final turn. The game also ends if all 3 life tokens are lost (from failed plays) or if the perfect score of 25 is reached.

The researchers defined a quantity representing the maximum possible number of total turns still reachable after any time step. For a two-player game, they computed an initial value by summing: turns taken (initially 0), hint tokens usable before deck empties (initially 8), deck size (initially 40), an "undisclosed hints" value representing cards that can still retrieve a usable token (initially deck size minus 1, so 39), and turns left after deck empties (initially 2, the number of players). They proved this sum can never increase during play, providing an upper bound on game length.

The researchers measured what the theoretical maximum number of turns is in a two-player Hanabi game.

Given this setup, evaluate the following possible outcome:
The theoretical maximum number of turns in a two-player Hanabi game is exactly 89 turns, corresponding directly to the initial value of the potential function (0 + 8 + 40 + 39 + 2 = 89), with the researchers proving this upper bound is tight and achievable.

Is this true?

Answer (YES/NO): YES